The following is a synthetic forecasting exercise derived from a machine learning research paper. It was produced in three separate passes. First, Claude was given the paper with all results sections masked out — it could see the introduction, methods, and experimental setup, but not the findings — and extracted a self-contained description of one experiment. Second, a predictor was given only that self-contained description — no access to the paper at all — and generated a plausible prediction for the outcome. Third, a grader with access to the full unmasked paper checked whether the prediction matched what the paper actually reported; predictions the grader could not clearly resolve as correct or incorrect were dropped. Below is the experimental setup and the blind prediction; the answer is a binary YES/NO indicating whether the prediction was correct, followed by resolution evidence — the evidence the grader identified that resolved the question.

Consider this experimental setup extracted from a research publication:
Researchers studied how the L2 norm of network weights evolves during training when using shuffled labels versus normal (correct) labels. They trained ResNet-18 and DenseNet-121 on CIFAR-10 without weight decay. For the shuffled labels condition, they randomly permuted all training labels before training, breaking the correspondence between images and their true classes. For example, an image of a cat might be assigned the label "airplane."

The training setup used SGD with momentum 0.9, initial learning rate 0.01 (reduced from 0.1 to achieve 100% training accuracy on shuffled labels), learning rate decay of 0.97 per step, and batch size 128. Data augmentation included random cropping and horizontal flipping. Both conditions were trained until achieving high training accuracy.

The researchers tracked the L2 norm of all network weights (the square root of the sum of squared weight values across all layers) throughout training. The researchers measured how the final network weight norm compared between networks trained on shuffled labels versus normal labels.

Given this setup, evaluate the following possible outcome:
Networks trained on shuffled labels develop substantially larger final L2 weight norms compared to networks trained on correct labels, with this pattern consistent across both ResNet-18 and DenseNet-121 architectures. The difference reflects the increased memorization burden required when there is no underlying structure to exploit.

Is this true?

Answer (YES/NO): NO